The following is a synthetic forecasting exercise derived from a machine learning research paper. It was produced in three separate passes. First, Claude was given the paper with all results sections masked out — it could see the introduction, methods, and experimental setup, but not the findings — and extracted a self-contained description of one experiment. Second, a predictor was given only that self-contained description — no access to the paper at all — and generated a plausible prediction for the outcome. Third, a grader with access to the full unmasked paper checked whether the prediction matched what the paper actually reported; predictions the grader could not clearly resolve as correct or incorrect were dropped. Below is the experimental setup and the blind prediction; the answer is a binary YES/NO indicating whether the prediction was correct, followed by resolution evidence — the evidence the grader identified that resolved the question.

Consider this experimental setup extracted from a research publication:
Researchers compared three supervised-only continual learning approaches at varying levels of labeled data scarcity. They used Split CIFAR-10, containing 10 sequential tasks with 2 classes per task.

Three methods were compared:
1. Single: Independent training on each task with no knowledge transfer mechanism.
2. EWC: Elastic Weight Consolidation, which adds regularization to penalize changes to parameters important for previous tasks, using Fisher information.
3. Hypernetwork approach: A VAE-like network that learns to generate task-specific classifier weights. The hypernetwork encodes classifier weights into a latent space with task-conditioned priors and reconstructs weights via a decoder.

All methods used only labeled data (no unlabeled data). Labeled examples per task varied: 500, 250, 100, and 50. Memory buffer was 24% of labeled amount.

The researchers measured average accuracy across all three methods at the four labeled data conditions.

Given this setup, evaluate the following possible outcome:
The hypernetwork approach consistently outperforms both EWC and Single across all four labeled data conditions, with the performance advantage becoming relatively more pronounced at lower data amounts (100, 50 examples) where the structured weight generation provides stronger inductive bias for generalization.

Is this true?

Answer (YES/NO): NO